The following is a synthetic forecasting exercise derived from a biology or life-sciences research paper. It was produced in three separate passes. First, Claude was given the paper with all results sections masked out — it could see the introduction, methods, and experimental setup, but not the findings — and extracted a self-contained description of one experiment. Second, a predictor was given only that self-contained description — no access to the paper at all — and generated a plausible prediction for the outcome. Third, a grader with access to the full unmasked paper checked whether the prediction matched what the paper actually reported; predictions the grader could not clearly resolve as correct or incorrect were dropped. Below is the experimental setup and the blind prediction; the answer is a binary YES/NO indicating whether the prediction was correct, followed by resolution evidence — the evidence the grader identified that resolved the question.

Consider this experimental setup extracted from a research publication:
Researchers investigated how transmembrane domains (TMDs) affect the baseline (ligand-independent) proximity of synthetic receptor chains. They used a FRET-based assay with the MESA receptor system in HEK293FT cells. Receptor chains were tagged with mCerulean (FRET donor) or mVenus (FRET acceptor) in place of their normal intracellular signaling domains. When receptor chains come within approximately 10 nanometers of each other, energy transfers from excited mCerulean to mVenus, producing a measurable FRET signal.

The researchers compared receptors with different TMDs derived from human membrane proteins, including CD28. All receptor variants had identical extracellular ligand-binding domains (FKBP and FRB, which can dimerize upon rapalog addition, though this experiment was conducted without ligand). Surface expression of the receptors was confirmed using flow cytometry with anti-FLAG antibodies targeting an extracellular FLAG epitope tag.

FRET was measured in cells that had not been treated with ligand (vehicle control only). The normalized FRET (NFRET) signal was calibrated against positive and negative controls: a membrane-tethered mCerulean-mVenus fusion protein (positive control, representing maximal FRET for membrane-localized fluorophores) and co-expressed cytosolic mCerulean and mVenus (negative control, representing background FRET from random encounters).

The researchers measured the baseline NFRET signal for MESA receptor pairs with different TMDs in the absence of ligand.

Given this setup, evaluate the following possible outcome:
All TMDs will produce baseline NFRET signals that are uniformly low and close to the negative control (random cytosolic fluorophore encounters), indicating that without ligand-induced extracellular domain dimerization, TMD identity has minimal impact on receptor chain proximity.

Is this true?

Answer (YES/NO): NO